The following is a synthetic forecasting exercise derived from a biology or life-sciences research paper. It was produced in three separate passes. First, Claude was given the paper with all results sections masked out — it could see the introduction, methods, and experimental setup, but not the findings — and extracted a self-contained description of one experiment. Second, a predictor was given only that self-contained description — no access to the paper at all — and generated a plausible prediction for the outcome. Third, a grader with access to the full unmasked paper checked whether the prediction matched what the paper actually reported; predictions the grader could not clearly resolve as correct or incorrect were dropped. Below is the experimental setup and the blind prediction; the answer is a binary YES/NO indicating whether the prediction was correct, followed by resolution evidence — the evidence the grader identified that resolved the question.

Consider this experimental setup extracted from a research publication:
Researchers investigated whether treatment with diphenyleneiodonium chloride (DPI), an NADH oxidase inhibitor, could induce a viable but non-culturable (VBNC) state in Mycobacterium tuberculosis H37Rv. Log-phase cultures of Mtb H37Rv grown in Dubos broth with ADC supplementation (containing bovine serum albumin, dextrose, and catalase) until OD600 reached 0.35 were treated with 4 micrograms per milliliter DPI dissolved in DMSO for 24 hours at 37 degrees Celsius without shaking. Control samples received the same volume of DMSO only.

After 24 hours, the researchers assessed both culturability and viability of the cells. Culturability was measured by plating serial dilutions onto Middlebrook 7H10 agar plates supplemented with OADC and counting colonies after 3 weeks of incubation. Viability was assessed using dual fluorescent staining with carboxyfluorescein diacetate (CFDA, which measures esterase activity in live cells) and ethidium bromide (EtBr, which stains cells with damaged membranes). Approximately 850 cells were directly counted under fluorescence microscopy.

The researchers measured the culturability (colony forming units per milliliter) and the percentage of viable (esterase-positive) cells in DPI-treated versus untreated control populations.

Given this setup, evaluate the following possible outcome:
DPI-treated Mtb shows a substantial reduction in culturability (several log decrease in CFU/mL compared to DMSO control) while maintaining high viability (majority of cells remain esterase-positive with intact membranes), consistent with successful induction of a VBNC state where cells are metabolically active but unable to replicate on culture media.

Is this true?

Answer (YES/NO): YES